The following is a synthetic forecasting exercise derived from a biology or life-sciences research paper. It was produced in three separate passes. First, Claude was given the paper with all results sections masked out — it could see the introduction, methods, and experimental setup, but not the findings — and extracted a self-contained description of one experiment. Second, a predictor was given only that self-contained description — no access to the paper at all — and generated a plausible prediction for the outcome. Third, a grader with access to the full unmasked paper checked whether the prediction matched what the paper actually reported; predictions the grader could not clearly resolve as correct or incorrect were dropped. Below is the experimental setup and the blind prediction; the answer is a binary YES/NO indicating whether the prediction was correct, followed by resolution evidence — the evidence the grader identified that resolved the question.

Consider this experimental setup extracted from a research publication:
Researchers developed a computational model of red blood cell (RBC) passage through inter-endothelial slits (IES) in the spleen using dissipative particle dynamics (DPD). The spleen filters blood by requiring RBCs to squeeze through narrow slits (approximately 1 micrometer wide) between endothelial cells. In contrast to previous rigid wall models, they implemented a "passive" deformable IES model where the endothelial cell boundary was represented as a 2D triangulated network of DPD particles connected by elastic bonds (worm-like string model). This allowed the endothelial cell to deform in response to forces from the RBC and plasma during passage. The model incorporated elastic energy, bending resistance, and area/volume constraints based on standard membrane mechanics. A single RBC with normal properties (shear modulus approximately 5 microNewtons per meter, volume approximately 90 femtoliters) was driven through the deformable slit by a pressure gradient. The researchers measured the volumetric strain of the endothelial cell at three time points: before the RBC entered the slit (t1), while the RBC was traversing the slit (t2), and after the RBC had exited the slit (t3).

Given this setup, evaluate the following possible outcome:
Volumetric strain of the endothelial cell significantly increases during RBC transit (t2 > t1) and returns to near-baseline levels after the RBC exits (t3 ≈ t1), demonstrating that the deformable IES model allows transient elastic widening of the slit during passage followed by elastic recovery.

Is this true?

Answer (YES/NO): YES